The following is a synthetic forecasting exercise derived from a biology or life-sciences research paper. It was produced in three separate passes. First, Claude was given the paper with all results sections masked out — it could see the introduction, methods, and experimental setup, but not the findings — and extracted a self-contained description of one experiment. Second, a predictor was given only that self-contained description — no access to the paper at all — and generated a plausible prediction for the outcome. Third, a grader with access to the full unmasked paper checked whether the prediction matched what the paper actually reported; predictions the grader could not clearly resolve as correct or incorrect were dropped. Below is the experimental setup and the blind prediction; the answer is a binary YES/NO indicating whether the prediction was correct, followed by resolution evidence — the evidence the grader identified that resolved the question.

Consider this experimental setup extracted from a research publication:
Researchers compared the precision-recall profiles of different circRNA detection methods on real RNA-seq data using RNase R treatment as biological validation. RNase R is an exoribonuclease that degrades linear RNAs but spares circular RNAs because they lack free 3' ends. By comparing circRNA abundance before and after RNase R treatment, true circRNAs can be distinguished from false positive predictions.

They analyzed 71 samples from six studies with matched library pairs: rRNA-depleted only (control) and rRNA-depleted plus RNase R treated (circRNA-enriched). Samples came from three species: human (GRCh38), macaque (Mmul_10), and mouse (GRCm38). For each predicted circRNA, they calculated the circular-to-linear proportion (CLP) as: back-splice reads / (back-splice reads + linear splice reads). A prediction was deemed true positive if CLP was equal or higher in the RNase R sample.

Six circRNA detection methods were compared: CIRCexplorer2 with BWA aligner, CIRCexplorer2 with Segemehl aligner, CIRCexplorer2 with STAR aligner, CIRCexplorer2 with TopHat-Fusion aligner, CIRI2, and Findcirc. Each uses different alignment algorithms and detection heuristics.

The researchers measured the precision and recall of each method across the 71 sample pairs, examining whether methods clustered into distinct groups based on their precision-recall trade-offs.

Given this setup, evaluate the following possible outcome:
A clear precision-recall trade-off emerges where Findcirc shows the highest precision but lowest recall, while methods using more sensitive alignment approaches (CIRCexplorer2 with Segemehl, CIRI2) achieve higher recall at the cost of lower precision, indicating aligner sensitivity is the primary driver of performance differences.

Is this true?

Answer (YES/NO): NO